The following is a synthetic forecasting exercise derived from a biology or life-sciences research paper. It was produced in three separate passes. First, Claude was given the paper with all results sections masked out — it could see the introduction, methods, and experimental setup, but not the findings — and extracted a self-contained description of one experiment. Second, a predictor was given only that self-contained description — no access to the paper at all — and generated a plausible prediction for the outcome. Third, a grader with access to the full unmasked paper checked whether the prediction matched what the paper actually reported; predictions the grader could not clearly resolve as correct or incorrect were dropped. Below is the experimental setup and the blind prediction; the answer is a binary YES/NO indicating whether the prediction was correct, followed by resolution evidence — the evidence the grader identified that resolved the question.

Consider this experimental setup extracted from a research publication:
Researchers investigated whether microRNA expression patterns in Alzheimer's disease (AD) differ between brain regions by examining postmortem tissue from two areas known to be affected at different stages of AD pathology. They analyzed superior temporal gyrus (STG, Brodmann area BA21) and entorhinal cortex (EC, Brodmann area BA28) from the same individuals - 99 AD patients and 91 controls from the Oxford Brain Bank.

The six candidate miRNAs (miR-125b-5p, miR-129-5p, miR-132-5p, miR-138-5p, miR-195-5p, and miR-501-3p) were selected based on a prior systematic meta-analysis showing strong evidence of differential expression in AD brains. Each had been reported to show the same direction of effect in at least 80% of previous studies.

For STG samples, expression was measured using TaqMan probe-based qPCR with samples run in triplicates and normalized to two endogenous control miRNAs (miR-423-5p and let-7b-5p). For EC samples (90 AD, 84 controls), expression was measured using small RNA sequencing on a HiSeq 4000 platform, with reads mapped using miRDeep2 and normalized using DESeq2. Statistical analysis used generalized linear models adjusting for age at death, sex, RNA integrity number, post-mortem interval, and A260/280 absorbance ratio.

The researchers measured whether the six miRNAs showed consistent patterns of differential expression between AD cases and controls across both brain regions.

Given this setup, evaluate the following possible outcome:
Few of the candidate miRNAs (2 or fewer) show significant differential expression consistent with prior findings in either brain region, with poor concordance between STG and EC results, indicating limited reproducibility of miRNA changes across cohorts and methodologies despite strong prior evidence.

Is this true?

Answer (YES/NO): NO